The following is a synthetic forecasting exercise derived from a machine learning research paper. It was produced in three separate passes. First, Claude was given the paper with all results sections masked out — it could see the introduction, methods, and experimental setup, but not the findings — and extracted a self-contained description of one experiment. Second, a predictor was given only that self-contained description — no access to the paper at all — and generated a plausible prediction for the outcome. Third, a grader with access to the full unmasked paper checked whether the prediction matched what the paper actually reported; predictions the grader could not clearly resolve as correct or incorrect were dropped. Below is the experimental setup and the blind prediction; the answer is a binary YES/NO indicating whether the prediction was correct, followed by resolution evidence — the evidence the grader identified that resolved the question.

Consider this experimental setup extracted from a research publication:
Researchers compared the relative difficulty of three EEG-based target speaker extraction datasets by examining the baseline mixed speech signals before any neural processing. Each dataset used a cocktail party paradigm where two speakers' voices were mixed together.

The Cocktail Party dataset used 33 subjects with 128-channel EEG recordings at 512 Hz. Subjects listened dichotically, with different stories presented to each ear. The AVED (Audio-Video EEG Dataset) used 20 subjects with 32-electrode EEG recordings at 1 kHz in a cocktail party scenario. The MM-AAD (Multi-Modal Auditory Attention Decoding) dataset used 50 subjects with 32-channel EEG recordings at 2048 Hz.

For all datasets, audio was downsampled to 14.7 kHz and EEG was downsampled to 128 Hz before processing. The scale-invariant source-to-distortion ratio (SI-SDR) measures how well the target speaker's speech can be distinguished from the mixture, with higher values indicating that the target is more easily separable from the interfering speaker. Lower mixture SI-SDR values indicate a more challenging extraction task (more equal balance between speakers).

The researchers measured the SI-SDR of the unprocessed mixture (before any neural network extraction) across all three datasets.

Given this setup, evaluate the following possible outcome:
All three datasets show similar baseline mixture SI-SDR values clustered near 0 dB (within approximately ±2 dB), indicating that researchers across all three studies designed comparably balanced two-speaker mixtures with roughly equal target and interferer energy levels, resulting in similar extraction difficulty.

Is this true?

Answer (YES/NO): YES